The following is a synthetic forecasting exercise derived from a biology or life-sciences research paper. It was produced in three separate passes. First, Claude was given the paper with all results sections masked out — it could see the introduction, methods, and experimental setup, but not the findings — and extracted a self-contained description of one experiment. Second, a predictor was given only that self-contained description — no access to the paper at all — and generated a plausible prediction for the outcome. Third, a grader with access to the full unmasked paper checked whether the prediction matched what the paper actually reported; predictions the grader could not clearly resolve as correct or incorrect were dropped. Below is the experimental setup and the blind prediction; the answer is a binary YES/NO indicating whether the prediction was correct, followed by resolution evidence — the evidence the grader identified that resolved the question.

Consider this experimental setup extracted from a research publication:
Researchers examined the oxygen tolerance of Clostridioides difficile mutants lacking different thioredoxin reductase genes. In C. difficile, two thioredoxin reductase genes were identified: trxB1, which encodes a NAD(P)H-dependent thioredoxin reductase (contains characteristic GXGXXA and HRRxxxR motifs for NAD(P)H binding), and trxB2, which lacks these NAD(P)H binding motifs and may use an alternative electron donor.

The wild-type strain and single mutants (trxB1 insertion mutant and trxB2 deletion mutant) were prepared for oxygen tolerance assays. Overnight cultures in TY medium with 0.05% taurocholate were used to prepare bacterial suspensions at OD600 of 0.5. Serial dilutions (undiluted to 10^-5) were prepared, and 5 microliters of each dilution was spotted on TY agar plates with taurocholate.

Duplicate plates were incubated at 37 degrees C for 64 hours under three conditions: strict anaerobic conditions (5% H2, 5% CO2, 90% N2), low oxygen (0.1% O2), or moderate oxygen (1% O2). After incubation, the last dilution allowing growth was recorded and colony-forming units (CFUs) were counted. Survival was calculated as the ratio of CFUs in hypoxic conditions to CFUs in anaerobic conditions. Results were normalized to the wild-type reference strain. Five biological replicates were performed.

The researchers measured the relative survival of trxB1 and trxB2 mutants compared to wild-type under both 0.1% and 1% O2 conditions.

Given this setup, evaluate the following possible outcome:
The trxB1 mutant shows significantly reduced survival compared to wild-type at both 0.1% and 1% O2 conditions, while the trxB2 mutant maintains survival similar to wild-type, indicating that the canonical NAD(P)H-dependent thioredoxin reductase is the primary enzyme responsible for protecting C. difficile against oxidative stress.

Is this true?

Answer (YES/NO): NO